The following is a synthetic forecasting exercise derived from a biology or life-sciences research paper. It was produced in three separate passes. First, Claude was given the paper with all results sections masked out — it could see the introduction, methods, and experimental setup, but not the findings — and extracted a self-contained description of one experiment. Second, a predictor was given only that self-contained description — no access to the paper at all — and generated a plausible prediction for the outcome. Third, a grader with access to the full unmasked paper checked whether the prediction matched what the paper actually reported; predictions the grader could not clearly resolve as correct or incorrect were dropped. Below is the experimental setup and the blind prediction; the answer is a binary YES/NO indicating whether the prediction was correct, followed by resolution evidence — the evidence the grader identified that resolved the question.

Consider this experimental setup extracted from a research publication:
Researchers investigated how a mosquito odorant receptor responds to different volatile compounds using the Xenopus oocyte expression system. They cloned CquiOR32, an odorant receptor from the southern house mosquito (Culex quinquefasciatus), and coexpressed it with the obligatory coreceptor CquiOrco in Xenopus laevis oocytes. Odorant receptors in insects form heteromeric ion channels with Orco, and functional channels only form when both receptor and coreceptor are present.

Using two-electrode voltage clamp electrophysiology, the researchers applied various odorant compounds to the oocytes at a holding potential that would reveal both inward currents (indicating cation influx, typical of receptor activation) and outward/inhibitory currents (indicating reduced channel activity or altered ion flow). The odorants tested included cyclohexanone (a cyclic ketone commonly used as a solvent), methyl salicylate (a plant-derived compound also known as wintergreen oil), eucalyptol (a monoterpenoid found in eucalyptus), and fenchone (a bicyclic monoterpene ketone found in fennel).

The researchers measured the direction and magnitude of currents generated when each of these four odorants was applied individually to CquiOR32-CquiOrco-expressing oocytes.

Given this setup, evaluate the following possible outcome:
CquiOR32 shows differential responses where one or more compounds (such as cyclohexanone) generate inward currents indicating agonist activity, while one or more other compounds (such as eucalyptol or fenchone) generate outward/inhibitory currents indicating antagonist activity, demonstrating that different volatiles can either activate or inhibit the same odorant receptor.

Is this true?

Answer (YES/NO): YES